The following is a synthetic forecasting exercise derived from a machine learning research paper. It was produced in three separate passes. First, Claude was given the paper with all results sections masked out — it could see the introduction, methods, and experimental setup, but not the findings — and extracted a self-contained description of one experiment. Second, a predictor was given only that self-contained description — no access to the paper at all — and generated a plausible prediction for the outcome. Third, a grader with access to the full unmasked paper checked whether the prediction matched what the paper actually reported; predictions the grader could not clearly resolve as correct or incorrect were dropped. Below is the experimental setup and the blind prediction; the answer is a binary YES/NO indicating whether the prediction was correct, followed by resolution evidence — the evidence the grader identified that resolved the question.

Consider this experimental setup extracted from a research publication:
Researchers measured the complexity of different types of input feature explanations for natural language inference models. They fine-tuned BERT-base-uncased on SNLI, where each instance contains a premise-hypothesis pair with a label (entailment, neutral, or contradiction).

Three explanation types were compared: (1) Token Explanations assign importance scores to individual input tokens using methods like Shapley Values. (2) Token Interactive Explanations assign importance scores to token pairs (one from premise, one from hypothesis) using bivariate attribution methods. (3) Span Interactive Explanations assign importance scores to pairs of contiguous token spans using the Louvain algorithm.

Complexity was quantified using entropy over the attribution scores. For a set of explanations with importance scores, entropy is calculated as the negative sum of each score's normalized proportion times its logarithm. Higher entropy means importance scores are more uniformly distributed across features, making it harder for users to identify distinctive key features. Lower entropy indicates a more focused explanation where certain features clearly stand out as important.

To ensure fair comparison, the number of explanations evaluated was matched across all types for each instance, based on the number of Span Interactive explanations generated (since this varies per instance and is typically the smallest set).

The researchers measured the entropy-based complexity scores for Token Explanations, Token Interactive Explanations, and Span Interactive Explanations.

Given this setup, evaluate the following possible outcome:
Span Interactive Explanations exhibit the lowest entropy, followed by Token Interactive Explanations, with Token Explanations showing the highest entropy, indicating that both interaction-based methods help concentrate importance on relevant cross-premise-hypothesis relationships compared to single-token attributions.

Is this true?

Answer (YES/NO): NO